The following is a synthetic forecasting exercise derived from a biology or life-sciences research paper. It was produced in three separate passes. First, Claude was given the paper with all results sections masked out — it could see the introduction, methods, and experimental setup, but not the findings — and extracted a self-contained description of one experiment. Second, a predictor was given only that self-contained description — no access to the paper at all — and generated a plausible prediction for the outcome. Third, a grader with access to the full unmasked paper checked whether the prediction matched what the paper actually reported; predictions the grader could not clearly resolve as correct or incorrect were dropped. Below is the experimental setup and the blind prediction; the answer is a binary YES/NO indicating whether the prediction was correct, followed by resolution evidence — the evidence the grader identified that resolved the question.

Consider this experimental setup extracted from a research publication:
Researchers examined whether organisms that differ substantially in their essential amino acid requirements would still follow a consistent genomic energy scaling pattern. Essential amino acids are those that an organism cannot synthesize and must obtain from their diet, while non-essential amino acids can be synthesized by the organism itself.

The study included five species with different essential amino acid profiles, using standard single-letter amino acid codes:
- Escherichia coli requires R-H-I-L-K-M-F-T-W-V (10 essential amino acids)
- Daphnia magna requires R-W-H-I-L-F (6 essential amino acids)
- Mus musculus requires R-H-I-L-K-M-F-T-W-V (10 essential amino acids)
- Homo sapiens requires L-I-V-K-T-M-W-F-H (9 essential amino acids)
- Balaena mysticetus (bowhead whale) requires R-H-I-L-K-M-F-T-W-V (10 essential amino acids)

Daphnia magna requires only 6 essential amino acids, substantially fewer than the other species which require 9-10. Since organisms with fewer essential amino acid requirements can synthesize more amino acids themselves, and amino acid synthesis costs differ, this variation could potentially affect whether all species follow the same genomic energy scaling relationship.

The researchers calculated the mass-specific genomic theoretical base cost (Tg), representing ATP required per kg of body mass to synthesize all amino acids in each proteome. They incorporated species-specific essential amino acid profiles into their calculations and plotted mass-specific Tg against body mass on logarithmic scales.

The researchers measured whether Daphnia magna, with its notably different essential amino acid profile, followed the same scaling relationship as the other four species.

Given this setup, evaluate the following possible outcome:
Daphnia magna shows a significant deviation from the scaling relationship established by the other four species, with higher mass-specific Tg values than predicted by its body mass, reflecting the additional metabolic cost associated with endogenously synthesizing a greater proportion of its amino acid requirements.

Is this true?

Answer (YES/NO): NO